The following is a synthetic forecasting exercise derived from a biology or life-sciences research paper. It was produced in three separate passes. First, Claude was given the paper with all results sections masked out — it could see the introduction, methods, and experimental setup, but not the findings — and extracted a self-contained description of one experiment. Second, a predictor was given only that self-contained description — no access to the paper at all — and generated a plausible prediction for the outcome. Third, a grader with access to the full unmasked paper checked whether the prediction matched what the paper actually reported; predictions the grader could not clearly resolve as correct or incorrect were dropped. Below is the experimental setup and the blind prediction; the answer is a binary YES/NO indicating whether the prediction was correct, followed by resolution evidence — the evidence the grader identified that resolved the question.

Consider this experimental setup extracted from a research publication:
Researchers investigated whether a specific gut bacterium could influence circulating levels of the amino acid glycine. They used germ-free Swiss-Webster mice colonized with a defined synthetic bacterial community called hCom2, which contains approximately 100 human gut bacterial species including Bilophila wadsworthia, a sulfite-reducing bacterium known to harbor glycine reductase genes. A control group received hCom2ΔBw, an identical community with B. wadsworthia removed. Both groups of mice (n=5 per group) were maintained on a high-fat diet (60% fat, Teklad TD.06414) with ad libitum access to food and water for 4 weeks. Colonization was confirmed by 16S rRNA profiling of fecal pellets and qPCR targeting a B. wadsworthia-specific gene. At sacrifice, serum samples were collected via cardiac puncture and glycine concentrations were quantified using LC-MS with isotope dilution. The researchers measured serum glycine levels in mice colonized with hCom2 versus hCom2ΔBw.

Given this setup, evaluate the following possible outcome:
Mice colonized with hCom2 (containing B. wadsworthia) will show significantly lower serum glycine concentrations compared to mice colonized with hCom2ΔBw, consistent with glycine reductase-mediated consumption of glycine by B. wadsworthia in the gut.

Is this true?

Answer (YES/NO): YES